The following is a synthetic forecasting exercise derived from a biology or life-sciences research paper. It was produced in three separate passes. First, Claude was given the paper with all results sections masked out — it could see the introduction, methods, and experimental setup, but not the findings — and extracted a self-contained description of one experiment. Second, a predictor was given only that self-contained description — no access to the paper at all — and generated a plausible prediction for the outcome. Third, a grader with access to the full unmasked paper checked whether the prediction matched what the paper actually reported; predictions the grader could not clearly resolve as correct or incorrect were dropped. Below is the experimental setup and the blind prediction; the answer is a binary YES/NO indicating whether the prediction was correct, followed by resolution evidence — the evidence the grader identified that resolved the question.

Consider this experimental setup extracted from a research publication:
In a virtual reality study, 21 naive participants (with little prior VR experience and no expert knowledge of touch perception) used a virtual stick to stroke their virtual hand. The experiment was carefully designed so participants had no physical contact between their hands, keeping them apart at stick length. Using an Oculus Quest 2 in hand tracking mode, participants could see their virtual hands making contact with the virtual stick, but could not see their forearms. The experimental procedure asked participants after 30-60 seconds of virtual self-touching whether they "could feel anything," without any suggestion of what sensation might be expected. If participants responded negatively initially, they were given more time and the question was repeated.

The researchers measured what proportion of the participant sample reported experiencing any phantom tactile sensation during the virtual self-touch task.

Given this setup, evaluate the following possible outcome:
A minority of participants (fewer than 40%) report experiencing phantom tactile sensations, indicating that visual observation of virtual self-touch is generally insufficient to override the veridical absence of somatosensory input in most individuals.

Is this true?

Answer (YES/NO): NO